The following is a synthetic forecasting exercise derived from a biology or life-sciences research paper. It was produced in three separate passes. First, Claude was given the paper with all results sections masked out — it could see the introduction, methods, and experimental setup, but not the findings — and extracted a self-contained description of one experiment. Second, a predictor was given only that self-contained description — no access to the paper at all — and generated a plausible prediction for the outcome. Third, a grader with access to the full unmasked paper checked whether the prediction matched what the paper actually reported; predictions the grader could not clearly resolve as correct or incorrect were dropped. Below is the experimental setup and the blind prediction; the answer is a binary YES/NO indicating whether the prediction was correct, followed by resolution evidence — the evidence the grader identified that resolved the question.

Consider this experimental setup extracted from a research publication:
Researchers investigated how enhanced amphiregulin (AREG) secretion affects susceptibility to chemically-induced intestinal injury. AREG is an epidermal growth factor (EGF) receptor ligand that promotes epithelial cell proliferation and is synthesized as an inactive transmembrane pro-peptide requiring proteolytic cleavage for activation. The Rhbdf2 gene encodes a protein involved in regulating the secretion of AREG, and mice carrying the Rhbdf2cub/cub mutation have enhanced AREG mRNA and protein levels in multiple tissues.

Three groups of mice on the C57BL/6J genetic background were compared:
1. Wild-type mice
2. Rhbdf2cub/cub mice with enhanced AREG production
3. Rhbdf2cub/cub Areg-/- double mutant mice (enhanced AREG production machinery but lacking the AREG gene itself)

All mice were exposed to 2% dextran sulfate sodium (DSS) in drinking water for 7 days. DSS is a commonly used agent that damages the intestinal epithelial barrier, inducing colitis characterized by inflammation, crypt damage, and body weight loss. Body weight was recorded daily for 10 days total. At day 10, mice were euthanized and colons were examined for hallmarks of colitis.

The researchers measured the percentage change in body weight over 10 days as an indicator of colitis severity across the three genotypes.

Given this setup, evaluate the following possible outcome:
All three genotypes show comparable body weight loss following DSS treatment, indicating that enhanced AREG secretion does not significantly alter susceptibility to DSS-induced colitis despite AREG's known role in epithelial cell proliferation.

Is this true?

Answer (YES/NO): NO